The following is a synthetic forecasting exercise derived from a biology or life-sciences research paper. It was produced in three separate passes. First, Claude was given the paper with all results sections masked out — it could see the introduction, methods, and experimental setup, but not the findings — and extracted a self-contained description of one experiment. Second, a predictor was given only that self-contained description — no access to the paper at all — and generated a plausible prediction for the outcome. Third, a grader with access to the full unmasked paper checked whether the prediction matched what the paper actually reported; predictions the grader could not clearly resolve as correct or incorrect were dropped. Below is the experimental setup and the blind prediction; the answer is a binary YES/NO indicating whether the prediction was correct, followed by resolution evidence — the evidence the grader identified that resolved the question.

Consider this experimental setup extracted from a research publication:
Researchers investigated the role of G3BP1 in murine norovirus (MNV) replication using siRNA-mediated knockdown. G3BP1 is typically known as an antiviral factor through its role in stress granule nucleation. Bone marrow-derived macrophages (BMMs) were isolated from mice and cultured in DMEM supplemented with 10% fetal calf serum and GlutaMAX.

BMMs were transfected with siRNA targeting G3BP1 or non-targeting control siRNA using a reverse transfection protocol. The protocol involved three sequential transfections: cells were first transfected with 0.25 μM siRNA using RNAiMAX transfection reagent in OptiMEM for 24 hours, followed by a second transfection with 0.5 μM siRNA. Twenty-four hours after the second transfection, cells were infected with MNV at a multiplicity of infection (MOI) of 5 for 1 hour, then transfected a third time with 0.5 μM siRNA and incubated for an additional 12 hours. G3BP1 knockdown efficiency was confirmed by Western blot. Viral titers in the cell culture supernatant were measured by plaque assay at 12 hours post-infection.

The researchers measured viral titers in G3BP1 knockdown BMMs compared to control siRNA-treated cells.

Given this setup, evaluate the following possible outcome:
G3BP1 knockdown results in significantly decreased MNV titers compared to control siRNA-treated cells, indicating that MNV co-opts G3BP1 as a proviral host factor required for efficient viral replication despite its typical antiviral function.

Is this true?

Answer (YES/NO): YES